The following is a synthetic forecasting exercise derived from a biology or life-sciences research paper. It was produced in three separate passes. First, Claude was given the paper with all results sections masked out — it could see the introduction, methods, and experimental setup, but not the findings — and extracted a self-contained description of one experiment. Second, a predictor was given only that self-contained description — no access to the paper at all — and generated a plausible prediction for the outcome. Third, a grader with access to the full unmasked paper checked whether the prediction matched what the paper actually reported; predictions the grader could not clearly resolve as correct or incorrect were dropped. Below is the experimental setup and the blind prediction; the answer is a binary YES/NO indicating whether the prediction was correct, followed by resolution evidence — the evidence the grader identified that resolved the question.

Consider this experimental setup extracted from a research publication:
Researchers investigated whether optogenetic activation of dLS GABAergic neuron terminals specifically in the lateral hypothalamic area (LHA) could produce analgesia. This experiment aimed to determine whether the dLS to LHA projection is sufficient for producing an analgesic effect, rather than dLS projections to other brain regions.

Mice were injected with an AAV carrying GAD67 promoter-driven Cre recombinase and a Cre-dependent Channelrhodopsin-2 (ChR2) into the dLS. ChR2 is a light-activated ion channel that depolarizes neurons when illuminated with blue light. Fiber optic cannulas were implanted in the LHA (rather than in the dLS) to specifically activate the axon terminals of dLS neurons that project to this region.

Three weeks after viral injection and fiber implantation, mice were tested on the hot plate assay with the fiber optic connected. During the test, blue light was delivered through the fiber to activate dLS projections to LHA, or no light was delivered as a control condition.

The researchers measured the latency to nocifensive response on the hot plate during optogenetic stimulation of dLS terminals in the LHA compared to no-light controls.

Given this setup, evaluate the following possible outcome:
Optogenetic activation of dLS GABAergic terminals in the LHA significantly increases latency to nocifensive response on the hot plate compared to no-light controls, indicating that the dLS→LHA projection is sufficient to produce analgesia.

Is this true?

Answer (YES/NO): YES